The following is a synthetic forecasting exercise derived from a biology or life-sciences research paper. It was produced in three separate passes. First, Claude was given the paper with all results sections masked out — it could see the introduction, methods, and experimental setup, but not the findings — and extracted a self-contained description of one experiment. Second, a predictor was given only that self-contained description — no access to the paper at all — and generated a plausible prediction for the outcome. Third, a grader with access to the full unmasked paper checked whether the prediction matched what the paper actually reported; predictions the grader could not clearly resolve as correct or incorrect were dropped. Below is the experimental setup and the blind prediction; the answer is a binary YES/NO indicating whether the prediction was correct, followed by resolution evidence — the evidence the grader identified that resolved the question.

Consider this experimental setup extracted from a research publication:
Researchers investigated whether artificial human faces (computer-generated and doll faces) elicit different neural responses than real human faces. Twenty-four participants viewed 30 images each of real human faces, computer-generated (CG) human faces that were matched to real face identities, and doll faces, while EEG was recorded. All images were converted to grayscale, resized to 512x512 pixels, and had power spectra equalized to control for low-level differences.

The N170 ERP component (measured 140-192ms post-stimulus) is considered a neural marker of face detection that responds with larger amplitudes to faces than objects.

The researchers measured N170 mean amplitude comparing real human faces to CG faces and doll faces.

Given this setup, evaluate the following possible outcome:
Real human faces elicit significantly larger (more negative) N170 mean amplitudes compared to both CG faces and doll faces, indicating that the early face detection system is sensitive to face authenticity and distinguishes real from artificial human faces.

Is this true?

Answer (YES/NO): NO